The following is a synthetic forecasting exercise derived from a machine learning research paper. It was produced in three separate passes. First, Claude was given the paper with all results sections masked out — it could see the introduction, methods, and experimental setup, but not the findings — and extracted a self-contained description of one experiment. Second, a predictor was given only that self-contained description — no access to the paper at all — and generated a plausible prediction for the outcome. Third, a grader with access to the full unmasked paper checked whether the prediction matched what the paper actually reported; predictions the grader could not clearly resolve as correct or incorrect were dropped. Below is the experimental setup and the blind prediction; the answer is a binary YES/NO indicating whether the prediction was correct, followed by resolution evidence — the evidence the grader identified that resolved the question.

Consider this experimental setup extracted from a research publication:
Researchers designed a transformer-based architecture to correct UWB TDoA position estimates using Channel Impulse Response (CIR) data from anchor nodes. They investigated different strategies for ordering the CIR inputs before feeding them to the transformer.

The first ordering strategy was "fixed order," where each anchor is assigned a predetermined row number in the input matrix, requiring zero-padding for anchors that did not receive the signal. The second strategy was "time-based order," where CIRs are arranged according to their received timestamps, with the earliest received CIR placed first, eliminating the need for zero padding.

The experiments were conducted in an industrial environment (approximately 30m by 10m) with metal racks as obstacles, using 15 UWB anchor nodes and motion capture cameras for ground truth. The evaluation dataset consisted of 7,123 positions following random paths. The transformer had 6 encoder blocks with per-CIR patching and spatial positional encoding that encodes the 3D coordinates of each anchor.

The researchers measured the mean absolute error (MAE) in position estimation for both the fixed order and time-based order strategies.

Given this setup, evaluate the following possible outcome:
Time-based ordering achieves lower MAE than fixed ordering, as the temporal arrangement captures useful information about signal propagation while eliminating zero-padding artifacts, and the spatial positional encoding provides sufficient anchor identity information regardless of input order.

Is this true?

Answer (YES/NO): NO